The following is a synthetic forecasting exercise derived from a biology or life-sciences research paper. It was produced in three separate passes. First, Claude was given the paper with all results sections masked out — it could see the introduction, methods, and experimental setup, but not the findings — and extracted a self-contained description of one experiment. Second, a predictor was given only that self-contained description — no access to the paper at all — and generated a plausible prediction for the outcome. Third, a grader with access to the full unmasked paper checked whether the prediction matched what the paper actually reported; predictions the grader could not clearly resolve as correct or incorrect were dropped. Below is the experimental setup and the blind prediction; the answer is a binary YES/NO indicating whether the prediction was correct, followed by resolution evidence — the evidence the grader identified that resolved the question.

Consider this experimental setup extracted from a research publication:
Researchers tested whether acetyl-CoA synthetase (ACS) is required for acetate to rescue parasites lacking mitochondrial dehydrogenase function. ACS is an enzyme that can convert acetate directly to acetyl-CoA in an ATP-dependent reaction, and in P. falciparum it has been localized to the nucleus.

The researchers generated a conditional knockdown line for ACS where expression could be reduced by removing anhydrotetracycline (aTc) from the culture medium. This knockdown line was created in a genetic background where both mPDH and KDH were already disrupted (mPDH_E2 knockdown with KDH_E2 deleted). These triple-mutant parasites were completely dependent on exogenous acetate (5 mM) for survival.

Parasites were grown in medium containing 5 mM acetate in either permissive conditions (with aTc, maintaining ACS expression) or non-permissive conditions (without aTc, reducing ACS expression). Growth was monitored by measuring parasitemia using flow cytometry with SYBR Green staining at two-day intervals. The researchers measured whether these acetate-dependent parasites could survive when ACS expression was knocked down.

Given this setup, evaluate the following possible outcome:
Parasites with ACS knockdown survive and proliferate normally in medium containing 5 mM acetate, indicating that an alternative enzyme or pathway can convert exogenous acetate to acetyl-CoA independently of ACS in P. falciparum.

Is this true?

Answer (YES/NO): NO